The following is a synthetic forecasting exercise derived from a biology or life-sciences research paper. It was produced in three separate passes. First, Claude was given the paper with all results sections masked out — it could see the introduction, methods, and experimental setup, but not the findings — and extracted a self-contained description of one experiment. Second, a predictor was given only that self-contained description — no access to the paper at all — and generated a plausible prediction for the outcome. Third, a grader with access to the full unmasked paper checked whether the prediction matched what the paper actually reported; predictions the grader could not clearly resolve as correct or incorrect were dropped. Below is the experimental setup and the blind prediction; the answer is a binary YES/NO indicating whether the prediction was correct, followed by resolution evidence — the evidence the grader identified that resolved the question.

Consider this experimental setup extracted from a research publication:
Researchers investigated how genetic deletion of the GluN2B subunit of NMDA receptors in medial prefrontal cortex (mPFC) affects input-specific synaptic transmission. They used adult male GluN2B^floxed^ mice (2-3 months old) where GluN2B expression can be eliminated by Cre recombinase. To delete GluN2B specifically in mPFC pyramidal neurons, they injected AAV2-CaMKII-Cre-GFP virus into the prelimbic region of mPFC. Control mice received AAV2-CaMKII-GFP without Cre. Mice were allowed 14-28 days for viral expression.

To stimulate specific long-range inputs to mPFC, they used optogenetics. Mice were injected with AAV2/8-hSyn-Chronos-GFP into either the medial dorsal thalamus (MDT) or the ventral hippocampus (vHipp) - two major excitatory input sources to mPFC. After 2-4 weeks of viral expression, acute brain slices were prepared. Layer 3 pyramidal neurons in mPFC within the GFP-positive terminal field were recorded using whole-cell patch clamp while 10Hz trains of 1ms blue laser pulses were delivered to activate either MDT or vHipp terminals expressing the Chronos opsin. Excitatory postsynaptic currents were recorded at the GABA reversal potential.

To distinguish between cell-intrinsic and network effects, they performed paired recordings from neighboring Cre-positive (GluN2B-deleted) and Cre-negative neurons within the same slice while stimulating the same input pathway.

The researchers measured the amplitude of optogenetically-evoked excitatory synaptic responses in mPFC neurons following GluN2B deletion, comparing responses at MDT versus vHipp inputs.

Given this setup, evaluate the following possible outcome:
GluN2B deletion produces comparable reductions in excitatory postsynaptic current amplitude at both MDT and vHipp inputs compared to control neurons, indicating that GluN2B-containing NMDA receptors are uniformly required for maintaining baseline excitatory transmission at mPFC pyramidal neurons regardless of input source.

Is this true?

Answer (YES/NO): NO